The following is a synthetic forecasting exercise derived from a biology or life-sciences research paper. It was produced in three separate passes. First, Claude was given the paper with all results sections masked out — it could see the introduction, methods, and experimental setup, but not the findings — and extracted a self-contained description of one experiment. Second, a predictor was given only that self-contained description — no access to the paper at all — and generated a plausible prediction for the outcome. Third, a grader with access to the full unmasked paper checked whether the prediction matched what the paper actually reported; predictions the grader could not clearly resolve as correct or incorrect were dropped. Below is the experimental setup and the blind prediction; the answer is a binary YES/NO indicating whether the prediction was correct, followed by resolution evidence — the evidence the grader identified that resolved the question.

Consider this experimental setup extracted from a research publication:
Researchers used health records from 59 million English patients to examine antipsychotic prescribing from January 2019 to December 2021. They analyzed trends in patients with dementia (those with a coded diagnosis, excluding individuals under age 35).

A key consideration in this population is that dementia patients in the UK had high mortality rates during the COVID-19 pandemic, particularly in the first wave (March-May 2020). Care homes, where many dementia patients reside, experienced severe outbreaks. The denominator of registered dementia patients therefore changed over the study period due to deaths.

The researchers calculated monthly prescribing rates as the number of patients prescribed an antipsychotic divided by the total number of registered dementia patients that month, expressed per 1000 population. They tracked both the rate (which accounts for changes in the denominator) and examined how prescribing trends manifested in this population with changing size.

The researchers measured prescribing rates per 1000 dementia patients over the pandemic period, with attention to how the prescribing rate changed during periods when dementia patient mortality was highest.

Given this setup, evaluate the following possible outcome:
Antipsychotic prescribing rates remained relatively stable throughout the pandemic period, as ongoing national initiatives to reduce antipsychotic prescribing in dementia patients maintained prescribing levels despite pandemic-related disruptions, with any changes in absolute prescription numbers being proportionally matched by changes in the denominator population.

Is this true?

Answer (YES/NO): NO